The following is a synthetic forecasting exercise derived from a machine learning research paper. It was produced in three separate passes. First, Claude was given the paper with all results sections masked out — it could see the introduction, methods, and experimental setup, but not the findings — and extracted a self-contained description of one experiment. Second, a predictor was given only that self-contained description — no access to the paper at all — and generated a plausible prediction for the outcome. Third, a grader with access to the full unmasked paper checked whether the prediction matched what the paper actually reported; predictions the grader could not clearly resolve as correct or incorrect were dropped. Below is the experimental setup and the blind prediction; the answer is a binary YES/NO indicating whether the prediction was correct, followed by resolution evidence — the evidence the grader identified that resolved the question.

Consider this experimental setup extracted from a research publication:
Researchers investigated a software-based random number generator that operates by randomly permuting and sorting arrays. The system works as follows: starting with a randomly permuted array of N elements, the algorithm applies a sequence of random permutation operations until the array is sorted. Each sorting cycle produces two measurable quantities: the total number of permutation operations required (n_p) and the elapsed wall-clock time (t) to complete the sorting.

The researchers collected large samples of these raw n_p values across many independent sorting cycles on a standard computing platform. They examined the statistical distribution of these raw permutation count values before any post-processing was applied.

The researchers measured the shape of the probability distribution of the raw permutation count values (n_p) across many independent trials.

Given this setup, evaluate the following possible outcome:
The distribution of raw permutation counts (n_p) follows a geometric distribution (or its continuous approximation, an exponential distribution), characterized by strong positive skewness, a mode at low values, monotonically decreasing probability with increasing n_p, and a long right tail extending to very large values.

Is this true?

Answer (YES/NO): YES